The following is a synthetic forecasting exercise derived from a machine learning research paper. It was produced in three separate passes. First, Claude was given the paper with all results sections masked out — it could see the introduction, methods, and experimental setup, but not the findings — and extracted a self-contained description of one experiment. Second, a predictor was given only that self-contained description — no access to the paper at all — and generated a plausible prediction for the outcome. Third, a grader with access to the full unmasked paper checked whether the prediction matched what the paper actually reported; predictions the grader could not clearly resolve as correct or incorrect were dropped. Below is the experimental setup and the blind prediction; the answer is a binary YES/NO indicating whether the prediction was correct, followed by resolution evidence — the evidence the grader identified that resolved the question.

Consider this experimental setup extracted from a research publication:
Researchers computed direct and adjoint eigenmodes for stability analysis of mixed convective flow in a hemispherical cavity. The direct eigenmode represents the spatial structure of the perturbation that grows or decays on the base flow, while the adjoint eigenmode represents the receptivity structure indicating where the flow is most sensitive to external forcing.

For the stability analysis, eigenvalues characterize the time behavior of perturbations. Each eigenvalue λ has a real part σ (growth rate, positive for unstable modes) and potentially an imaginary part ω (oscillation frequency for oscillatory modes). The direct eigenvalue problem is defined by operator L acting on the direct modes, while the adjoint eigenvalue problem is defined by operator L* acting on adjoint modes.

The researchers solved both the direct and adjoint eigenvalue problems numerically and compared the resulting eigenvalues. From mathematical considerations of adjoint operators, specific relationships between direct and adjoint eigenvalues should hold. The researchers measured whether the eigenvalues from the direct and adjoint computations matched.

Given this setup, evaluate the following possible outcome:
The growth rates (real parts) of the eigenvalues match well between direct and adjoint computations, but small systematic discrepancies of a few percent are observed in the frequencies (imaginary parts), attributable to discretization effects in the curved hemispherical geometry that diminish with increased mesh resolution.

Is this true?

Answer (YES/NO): NO